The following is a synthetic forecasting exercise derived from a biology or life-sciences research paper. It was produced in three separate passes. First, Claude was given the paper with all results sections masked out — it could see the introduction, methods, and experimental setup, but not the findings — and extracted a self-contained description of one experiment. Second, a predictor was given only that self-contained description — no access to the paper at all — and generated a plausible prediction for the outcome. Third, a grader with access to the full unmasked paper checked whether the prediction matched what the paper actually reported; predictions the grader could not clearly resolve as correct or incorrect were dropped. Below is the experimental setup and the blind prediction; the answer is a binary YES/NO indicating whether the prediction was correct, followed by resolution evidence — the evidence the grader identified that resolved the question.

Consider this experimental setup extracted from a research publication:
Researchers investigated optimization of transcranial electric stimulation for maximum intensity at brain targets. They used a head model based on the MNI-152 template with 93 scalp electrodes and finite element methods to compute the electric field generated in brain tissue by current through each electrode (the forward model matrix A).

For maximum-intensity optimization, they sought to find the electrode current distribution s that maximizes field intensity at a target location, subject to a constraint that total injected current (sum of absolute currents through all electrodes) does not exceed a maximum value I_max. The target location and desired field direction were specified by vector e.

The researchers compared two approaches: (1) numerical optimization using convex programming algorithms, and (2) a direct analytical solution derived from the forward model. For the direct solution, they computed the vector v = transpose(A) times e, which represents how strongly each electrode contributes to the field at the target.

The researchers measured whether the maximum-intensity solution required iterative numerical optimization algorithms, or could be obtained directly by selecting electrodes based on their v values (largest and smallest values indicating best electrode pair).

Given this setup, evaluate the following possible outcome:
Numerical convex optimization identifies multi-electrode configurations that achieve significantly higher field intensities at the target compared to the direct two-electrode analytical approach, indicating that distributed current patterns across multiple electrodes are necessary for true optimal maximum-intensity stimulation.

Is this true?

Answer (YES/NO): NO